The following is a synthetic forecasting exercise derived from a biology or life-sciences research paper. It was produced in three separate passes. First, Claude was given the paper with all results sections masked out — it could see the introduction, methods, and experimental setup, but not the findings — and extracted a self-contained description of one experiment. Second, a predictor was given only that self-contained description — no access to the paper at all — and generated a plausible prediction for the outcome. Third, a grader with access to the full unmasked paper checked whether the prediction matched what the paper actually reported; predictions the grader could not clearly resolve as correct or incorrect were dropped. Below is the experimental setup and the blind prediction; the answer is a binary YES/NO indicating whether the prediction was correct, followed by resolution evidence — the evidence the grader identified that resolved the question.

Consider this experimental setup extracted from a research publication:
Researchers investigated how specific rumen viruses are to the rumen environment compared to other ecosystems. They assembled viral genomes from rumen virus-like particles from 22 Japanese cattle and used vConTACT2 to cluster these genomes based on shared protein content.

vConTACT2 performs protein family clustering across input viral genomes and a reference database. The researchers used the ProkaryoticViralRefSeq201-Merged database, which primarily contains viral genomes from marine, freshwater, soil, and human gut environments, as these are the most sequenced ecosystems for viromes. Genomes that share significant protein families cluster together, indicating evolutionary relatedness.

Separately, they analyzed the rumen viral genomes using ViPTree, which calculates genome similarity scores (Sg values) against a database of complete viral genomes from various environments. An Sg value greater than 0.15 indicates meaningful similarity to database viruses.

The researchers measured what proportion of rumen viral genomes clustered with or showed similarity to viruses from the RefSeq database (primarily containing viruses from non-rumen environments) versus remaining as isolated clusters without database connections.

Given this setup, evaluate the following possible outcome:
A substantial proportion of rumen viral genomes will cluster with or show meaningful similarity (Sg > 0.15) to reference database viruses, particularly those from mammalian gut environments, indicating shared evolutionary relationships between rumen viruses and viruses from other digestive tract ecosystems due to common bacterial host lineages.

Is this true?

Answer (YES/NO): NO